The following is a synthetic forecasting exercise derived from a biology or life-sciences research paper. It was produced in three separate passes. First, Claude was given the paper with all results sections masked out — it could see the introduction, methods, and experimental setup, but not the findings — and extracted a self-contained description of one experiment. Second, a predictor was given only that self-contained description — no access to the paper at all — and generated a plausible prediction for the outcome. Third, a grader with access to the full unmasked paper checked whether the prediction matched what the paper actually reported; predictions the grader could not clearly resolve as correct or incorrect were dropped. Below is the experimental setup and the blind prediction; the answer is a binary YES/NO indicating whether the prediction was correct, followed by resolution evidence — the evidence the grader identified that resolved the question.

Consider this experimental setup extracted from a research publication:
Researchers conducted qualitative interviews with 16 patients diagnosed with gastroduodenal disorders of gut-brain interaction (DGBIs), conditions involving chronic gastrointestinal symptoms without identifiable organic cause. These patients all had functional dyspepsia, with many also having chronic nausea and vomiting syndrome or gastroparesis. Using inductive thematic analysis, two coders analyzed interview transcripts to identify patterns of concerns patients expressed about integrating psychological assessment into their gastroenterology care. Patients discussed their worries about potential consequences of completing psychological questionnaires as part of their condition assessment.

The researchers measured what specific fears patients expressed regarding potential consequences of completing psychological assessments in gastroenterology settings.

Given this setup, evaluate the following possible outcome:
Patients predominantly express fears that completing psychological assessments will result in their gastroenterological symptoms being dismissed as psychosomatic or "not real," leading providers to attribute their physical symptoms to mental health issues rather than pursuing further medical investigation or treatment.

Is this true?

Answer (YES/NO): YES